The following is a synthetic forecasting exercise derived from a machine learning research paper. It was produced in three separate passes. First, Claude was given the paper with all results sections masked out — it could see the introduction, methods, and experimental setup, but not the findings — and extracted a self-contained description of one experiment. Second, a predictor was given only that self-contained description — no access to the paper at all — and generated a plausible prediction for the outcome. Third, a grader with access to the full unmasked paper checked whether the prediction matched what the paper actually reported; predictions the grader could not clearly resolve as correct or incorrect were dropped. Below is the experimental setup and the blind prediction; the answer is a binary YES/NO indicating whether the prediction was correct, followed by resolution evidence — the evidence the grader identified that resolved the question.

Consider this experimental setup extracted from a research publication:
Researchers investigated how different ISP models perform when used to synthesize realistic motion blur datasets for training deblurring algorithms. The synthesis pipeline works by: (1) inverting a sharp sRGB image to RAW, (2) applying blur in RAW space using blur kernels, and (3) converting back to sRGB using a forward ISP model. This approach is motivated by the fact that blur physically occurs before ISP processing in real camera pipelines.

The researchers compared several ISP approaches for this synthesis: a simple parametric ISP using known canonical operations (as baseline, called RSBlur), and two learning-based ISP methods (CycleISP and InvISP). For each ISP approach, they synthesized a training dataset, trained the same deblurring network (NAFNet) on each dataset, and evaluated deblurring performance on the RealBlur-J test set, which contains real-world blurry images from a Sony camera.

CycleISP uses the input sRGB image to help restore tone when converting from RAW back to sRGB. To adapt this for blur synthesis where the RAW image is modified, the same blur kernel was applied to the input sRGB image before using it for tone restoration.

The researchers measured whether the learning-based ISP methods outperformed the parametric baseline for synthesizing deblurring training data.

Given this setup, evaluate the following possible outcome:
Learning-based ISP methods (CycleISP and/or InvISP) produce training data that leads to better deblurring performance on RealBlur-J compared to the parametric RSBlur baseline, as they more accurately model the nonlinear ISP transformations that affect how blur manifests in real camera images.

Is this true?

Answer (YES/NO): NO